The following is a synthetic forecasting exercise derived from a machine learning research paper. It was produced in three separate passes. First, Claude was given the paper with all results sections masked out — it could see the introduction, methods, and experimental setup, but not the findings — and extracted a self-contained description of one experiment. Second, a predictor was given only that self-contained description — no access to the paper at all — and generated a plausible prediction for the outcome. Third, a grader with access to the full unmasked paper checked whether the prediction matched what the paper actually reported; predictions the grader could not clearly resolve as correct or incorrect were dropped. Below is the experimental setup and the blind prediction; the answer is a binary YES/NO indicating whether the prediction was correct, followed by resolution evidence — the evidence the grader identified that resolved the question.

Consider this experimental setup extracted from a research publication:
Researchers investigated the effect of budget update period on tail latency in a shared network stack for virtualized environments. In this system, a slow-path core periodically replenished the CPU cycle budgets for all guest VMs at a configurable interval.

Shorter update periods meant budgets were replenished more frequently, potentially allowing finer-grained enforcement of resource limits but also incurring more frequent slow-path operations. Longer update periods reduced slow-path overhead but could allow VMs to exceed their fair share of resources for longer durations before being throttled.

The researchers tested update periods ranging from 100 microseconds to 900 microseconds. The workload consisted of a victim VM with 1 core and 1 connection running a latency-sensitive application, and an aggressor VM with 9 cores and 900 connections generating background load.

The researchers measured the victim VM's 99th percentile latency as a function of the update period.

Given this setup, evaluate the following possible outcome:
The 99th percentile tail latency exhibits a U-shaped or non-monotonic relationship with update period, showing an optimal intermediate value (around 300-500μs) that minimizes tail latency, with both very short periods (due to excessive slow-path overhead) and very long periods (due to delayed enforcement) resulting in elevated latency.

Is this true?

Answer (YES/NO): NO